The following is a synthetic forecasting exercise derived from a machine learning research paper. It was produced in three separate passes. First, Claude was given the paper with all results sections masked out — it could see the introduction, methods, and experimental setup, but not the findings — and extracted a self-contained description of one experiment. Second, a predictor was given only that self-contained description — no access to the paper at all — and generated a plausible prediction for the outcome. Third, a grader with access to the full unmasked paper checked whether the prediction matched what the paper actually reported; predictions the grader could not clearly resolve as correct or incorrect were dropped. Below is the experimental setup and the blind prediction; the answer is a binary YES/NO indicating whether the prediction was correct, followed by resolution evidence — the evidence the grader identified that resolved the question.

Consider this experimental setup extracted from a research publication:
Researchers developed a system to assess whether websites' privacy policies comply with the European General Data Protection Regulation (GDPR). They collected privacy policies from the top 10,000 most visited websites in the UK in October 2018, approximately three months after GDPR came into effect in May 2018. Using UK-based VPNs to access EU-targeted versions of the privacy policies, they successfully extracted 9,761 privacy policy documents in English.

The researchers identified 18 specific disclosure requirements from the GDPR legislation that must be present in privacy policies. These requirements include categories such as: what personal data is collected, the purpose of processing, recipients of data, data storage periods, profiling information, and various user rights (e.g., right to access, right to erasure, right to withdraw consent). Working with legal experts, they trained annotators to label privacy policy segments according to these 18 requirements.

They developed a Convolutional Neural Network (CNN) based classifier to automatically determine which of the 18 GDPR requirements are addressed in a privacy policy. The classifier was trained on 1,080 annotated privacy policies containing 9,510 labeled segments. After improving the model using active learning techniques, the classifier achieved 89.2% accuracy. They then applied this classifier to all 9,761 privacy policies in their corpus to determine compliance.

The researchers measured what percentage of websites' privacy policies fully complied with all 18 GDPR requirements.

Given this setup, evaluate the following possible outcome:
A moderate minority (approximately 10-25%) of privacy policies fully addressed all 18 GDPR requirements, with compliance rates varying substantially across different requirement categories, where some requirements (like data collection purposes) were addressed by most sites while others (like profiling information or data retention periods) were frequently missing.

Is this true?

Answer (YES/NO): NO